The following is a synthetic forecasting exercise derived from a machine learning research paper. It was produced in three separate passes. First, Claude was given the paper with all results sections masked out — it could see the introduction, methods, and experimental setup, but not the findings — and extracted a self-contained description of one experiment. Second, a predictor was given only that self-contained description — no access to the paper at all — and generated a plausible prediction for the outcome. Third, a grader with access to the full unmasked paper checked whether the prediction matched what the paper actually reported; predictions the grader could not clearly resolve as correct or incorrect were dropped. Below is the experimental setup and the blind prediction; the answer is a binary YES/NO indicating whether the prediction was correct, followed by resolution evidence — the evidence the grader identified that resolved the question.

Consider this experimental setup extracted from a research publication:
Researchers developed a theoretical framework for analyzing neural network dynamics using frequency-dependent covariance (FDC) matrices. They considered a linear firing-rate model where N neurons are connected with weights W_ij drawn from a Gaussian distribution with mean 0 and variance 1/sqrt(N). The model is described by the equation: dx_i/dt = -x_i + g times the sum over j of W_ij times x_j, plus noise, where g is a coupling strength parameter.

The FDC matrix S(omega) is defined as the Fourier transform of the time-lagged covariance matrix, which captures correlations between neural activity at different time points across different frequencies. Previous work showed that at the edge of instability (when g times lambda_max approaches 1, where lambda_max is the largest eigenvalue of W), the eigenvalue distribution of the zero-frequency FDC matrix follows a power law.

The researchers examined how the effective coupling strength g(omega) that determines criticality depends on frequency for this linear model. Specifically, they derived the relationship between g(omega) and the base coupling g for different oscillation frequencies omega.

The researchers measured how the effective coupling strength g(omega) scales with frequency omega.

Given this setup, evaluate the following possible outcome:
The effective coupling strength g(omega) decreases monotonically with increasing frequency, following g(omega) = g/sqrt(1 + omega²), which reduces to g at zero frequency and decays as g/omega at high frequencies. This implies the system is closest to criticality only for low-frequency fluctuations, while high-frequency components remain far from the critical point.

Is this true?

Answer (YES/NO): YES